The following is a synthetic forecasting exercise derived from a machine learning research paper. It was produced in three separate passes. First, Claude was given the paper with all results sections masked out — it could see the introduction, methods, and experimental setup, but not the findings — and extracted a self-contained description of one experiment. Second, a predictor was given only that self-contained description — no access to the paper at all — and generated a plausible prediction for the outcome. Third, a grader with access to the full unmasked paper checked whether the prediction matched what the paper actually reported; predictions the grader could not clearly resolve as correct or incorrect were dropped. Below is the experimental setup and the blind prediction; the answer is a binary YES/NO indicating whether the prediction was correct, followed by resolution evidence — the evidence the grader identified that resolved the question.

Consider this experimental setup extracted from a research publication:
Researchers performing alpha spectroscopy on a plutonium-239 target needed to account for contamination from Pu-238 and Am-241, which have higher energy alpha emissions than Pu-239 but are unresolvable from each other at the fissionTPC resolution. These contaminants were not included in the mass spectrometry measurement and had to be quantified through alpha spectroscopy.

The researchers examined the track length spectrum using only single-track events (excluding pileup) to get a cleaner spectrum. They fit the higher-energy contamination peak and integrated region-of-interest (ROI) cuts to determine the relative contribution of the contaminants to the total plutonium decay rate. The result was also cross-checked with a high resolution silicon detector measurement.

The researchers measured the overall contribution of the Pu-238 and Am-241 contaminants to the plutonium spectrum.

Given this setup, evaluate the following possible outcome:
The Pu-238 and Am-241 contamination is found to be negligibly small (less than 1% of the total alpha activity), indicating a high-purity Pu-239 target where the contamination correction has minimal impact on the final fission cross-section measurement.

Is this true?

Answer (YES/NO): NO